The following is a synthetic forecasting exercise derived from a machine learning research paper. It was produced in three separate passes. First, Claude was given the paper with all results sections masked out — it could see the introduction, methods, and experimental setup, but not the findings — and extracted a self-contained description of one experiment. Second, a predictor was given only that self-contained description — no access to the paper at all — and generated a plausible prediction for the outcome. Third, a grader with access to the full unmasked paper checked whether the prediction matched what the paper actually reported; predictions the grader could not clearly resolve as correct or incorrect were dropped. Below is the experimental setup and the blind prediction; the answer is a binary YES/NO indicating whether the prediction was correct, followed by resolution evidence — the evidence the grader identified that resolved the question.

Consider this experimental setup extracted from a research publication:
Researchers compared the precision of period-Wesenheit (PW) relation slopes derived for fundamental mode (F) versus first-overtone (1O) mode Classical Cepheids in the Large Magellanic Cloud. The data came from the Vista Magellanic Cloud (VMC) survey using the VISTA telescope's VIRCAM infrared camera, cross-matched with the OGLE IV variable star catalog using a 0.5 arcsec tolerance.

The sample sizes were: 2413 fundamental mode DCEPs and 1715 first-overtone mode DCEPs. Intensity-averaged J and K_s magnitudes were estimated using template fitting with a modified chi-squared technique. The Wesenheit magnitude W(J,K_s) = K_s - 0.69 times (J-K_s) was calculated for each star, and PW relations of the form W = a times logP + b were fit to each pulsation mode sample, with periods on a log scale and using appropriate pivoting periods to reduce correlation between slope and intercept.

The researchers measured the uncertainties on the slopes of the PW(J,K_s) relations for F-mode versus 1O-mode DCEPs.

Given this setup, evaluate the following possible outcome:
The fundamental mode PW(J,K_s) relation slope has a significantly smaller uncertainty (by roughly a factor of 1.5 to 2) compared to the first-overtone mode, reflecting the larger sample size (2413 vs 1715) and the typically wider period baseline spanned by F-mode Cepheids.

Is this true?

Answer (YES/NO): NO